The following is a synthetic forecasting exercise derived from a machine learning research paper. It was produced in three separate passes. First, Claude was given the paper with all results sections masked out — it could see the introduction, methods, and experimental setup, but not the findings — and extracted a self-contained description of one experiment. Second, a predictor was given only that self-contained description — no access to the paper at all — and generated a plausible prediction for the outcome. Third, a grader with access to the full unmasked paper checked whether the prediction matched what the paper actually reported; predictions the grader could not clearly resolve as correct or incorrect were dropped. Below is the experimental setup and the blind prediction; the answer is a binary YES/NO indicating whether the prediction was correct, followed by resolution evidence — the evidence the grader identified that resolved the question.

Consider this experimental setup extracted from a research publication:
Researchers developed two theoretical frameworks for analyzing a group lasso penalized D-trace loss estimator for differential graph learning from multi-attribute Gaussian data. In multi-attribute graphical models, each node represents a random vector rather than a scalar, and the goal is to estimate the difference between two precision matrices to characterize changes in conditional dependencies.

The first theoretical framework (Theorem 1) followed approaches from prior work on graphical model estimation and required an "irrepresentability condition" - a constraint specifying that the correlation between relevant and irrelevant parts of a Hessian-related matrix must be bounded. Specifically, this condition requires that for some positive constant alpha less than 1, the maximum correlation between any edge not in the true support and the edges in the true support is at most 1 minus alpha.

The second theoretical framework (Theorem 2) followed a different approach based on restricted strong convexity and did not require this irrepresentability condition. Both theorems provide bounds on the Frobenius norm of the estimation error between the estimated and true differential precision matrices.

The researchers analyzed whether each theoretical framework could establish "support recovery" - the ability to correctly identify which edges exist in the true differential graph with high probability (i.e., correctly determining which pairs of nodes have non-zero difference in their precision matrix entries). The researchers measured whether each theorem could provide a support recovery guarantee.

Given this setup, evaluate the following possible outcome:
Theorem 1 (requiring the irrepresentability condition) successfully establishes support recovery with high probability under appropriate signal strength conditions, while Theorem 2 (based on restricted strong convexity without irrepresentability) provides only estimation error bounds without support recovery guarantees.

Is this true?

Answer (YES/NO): YES